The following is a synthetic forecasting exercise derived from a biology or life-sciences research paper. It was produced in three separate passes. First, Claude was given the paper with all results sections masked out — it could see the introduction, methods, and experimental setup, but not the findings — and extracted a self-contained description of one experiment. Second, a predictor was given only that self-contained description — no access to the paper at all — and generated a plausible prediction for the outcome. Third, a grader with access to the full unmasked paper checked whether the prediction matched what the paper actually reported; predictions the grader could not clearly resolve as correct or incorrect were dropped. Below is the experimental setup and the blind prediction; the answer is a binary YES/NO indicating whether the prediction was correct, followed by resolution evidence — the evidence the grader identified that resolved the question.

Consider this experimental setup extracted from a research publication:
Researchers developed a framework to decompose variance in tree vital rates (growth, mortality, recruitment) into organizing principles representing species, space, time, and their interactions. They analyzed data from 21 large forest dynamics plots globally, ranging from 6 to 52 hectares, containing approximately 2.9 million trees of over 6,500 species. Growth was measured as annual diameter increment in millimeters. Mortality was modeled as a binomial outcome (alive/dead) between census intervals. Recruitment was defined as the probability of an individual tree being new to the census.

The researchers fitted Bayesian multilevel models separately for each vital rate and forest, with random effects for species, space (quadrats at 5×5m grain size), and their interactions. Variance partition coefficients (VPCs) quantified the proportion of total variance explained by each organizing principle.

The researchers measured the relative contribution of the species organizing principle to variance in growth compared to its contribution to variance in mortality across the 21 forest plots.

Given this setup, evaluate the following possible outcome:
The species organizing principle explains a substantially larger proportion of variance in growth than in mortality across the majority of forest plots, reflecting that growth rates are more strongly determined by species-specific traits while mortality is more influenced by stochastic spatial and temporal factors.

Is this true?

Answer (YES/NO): NO